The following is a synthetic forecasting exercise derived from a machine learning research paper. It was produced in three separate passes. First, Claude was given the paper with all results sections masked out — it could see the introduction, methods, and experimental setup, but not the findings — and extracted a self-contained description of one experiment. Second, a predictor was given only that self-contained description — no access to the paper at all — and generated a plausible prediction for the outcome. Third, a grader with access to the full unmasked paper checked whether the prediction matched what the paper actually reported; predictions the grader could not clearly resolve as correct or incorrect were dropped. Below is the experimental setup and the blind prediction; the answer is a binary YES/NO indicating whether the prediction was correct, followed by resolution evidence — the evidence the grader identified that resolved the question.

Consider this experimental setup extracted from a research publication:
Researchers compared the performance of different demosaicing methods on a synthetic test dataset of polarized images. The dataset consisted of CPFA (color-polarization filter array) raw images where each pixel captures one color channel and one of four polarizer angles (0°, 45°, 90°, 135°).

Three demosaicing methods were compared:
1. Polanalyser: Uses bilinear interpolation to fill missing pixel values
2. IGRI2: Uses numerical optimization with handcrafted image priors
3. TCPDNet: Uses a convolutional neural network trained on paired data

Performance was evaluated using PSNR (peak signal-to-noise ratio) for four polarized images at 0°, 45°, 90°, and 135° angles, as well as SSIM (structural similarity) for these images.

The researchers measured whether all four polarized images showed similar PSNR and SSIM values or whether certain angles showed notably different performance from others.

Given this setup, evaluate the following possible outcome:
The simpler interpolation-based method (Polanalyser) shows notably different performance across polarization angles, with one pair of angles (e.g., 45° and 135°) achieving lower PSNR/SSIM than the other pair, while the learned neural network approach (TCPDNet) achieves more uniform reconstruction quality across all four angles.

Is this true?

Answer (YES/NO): NO